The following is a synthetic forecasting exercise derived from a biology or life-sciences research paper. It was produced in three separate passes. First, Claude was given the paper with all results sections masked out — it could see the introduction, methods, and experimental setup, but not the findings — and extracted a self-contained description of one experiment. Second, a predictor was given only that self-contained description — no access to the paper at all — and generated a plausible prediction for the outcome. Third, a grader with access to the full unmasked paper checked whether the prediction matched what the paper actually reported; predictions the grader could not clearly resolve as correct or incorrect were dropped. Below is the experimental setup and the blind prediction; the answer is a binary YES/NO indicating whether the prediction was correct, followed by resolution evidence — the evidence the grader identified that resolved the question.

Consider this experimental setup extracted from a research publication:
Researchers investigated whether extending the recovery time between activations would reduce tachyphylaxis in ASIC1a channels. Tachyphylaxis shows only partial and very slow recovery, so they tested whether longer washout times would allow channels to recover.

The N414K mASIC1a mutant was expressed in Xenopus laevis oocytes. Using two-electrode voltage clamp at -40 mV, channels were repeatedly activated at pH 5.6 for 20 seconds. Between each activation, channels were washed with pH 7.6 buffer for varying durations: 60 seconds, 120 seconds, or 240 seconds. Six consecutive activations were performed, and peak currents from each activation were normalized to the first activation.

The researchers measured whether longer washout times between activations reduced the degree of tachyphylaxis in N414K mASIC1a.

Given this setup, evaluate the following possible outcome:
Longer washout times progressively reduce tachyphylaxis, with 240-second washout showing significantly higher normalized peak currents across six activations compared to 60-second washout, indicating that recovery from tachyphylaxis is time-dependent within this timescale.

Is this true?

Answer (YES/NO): NO